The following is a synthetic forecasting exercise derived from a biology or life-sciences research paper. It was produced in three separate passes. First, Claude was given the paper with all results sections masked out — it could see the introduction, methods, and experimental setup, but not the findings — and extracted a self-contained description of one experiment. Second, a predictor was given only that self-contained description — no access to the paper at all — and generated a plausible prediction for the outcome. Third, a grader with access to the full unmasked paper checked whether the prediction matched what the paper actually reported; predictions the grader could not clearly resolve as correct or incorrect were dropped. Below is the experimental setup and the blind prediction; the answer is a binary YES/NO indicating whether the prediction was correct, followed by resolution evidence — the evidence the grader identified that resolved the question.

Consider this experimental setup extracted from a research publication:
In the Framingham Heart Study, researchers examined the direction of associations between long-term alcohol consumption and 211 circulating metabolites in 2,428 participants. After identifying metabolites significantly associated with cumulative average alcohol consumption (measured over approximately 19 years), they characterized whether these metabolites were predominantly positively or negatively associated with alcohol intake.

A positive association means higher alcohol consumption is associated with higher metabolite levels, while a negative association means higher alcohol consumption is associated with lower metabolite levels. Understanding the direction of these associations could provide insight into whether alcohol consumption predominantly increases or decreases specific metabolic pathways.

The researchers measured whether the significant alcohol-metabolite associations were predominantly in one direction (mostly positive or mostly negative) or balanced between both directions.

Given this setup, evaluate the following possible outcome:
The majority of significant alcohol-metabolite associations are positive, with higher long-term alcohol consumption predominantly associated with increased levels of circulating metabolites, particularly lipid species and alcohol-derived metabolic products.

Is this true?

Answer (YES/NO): YES